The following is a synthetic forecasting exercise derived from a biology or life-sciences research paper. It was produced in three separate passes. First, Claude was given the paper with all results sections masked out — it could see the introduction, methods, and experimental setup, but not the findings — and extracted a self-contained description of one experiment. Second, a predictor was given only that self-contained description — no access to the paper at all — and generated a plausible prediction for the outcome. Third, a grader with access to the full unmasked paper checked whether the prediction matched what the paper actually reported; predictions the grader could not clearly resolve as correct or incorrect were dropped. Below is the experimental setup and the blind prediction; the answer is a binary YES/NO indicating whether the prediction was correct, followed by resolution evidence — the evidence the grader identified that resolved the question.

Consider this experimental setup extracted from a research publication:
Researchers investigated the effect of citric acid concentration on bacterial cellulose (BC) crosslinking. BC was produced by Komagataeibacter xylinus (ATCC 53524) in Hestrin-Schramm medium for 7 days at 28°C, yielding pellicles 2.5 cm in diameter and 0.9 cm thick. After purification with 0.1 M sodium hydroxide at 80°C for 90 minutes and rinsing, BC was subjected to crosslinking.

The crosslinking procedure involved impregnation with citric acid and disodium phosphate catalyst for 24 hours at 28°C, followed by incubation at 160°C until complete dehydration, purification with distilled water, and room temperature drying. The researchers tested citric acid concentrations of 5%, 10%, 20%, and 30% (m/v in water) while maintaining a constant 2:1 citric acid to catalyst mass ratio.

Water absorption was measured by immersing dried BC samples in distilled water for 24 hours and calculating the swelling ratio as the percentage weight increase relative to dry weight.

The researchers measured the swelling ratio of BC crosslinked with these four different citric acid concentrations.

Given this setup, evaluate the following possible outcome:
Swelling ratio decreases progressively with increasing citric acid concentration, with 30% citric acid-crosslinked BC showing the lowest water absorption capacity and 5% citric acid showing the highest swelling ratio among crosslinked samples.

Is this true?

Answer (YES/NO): NO